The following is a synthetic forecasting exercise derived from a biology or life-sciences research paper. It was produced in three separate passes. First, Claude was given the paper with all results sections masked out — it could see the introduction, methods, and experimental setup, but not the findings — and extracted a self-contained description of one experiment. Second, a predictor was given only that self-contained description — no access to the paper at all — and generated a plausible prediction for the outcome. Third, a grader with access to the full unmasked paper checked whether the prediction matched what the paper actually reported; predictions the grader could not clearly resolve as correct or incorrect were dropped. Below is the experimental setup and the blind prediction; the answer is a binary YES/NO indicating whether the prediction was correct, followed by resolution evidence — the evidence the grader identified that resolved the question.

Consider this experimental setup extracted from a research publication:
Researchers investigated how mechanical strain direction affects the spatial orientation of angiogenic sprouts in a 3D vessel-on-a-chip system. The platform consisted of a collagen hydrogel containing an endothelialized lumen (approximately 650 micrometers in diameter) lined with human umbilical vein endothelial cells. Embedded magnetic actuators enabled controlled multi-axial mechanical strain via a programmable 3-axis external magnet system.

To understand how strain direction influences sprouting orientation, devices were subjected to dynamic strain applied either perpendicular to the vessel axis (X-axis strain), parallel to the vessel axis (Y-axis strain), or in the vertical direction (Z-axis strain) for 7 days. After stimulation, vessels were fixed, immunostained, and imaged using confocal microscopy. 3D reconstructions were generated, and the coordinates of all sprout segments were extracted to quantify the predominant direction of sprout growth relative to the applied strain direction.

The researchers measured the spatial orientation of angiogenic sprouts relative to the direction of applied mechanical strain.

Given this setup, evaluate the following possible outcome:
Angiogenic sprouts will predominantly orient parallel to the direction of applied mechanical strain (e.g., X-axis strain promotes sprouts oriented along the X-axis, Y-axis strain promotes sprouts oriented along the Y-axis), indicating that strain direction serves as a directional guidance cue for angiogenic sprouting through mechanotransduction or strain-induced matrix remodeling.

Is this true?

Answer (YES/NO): YES